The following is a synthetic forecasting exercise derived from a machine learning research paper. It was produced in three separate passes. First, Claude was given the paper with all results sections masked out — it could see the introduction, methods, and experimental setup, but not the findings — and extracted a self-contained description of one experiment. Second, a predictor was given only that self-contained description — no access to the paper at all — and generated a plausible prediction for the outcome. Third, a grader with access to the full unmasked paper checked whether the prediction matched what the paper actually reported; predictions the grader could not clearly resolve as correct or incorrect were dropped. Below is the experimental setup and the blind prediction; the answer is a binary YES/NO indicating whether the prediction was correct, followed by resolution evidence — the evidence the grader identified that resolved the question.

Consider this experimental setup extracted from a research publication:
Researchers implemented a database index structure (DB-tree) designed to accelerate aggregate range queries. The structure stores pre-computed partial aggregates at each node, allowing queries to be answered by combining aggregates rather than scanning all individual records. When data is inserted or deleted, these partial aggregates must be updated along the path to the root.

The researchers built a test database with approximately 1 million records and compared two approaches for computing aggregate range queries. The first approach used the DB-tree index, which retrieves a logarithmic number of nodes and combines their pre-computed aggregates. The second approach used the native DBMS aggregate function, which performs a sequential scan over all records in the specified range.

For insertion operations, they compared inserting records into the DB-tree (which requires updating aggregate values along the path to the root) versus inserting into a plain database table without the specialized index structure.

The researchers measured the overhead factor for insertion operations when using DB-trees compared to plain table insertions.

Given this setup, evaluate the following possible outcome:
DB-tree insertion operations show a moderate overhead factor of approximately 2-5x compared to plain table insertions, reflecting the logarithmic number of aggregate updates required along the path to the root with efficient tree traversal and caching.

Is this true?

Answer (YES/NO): NO